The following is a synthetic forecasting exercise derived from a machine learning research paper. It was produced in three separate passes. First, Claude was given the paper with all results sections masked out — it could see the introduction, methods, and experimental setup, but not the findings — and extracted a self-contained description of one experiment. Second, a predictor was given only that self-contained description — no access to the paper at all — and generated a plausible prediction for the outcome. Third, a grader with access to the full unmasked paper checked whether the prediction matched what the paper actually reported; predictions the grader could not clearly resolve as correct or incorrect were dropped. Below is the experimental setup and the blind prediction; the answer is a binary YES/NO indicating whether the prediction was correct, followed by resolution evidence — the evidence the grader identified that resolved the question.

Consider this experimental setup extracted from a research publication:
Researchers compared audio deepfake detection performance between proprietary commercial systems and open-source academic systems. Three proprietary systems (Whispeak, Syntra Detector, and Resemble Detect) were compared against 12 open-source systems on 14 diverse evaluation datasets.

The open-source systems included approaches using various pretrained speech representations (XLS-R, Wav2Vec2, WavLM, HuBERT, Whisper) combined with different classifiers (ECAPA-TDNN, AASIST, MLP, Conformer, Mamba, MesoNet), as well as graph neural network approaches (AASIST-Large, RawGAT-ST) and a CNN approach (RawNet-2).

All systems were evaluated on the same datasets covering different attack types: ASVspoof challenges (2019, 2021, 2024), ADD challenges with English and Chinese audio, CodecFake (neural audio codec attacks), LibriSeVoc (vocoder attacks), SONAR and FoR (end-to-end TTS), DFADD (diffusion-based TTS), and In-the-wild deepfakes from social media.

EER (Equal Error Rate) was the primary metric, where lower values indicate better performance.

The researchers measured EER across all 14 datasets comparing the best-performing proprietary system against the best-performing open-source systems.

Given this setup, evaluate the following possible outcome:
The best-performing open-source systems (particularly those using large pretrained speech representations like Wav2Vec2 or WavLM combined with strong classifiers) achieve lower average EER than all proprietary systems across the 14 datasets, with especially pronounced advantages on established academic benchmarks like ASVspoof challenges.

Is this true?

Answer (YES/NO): NO